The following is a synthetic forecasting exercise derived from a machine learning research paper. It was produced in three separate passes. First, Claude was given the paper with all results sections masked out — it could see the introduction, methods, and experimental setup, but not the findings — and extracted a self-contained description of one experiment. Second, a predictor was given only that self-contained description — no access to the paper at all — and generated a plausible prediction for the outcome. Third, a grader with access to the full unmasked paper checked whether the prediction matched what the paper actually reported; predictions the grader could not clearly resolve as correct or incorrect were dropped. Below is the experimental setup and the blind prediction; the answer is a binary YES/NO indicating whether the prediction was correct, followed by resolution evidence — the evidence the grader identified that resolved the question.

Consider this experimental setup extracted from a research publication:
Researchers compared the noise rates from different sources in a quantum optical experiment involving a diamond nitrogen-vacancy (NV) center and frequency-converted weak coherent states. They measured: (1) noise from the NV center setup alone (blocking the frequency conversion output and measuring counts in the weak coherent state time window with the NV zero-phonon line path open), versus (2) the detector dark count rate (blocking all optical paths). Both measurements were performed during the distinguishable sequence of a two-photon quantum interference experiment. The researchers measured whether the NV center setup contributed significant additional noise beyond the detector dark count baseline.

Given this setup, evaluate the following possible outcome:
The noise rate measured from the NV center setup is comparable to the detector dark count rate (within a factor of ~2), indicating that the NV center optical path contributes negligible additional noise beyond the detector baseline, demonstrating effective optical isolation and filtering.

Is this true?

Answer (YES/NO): YES